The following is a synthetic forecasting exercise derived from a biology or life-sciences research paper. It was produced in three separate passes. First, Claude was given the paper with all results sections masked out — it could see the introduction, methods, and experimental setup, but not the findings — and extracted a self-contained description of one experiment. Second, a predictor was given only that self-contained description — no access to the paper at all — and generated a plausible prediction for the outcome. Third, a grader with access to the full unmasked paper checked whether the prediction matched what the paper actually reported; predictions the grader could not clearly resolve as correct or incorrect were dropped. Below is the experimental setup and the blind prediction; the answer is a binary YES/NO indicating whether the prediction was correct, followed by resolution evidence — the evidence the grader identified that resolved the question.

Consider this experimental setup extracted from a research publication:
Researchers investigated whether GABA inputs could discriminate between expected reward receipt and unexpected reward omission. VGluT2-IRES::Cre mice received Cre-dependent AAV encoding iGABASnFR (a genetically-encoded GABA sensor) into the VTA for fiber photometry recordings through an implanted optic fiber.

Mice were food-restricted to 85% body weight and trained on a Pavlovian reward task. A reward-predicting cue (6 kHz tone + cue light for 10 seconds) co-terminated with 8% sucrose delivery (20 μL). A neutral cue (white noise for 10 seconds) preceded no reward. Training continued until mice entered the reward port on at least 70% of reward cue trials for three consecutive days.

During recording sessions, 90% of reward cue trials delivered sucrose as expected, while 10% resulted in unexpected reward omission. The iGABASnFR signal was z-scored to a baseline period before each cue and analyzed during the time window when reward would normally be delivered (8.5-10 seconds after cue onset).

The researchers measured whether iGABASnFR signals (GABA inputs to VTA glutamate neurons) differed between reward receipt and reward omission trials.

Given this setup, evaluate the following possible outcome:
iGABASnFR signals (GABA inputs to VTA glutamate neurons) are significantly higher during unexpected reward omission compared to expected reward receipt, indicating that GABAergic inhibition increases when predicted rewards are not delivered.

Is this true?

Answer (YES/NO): NO